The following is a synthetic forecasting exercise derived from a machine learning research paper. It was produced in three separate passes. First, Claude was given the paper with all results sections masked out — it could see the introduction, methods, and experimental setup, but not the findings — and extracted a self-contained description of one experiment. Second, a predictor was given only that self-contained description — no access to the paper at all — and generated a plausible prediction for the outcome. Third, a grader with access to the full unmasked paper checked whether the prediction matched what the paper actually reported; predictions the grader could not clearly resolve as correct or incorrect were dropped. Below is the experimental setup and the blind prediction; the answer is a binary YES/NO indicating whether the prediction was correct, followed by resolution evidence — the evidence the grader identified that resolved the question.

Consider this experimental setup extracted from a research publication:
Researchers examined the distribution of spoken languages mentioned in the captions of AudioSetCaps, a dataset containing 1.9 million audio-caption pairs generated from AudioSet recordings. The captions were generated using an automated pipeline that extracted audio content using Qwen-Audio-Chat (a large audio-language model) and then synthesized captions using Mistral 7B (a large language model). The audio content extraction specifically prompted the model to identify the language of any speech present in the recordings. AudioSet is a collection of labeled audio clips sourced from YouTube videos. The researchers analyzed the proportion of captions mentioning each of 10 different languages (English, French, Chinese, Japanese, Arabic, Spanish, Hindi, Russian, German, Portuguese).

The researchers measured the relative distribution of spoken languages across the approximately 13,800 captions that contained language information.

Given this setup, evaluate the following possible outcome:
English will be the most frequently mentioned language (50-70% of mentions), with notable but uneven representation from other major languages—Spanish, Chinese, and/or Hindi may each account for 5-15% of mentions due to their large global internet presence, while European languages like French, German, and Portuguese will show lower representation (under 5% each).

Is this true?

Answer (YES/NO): NO